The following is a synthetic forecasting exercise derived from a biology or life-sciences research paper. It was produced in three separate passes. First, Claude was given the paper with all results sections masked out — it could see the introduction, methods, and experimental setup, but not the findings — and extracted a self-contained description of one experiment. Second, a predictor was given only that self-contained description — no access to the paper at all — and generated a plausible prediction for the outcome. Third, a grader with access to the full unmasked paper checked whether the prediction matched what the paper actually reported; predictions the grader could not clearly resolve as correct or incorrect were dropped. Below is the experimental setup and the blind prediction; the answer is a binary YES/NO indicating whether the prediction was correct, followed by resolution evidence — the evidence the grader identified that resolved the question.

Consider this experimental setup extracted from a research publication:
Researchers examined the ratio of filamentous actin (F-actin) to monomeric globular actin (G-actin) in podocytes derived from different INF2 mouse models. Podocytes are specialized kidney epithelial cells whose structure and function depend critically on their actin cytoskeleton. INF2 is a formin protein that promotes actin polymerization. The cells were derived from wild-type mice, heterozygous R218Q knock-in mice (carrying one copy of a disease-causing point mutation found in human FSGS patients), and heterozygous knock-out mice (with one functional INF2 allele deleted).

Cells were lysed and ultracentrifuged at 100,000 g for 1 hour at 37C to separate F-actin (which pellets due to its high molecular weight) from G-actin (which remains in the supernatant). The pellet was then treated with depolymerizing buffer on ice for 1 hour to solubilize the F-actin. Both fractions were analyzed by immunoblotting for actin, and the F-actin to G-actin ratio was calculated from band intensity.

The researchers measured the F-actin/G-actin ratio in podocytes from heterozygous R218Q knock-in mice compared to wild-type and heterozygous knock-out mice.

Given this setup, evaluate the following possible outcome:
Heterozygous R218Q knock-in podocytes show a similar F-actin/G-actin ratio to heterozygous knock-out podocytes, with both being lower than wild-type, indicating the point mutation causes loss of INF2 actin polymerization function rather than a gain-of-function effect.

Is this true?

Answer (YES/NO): NO